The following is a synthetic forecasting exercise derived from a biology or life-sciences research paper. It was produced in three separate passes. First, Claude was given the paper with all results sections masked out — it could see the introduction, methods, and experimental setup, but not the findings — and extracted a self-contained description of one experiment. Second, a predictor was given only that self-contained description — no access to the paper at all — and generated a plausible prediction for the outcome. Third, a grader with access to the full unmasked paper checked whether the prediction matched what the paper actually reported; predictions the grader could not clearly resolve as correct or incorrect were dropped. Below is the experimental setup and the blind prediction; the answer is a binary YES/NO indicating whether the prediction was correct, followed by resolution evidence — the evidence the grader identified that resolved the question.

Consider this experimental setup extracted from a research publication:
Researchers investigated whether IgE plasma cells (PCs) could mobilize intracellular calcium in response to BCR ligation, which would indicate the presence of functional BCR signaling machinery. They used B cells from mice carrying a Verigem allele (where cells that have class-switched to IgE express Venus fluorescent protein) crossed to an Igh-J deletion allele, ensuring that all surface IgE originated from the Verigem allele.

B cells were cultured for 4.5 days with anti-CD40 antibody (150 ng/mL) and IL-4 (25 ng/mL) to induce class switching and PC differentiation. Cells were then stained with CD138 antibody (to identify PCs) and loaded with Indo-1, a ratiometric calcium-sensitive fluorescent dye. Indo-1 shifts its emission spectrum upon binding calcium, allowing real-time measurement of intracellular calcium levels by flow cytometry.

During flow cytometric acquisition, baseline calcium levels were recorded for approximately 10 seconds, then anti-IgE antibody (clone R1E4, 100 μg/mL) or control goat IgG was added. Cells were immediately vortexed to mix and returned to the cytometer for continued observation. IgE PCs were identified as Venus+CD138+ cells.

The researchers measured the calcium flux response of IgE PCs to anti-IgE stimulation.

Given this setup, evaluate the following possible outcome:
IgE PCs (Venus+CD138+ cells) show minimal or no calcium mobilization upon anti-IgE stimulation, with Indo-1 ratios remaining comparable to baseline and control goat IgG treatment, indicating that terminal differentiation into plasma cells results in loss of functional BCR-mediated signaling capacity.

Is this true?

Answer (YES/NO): NO